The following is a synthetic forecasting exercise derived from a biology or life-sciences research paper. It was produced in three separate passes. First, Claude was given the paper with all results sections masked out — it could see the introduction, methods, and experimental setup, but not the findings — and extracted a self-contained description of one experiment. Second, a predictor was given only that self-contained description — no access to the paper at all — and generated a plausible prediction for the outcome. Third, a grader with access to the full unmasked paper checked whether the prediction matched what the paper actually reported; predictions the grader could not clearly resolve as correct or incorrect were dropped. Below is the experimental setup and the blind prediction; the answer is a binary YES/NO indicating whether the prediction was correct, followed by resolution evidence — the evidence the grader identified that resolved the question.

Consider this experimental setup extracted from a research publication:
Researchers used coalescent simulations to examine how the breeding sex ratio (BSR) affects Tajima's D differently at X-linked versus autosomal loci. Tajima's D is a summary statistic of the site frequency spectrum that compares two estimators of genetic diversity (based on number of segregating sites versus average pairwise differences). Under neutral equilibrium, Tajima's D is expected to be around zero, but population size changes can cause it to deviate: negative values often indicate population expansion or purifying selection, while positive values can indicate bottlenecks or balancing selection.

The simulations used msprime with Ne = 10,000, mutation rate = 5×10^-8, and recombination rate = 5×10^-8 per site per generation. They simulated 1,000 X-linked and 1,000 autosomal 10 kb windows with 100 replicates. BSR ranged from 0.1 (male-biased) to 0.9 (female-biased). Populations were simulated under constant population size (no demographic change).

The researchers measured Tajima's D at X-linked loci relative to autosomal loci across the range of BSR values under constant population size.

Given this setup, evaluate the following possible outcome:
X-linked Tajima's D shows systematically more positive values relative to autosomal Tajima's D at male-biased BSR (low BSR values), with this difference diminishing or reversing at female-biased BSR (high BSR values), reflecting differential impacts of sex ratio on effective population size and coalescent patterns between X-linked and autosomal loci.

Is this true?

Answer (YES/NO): NO